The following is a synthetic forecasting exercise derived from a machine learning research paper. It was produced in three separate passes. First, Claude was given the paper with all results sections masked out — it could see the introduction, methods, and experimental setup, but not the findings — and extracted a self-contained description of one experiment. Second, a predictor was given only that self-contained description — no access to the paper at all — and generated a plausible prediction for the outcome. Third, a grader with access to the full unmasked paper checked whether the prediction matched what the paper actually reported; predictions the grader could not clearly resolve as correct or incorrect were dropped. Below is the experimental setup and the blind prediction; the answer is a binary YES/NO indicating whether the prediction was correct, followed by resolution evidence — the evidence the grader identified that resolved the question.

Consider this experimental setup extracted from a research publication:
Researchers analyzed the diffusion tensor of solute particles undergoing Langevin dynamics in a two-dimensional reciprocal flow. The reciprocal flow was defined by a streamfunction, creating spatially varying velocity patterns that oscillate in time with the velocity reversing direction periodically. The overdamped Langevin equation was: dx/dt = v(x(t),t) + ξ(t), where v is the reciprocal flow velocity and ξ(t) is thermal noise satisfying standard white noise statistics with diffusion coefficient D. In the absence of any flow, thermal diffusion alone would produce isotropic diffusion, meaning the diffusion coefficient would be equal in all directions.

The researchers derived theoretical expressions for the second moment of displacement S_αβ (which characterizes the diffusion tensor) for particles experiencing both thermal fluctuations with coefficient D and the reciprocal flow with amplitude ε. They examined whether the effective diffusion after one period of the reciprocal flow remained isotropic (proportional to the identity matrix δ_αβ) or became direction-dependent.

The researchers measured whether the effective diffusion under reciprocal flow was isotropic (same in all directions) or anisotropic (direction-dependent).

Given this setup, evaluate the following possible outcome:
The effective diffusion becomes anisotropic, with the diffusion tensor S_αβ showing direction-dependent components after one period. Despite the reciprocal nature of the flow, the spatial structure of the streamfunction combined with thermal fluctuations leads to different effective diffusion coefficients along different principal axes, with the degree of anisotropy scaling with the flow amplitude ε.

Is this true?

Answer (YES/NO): NO